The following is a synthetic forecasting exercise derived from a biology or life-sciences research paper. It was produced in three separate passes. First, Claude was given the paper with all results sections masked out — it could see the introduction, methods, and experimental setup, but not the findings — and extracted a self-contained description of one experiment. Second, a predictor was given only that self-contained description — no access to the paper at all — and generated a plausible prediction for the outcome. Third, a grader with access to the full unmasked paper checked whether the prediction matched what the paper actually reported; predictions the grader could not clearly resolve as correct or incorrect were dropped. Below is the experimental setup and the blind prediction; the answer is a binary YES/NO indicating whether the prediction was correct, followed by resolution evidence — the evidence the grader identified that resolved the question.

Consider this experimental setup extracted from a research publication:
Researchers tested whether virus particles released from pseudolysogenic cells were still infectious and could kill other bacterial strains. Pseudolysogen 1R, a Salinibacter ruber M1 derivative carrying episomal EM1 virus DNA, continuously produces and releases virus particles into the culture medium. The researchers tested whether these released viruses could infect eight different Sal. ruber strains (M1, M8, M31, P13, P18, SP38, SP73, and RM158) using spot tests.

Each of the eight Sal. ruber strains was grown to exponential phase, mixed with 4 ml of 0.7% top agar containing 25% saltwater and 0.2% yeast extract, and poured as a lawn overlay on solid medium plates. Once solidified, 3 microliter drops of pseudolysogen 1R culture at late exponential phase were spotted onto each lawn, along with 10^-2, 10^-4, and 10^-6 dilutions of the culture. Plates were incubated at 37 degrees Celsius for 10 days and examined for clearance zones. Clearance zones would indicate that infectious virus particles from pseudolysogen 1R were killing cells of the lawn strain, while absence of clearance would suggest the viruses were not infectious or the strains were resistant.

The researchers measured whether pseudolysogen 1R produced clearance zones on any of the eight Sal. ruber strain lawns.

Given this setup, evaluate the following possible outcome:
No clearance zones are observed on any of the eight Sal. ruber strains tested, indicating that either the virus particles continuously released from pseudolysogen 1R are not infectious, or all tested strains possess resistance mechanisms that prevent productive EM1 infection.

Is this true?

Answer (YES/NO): NO